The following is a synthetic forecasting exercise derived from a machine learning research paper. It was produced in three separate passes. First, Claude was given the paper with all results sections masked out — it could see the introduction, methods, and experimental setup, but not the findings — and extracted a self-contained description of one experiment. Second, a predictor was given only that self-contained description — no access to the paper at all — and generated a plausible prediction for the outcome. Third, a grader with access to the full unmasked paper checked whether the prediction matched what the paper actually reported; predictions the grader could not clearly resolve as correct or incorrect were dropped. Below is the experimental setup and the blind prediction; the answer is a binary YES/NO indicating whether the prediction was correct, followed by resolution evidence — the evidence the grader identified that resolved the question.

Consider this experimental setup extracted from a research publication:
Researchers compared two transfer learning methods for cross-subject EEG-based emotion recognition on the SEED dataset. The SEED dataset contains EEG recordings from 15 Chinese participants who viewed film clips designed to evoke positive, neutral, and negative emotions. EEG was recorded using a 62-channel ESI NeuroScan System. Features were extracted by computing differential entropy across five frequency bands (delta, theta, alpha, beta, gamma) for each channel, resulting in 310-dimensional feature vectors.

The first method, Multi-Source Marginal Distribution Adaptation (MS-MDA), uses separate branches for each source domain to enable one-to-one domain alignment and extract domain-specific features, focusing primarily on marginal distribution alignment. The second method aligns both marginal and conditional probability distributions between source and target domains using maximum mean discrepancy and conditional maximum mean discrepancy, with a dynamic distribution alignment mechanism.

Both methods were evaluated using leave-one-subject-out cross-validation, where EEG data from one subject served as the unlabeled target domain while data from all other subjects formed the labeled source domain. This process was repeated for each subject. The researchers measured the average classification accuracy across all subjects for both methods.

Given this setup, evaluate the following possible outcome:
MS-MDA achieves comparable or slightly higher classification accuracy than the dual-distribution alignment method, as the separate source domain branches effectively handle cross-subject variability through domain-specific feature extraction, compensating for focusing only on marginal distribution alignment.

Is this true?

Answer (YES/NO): YES